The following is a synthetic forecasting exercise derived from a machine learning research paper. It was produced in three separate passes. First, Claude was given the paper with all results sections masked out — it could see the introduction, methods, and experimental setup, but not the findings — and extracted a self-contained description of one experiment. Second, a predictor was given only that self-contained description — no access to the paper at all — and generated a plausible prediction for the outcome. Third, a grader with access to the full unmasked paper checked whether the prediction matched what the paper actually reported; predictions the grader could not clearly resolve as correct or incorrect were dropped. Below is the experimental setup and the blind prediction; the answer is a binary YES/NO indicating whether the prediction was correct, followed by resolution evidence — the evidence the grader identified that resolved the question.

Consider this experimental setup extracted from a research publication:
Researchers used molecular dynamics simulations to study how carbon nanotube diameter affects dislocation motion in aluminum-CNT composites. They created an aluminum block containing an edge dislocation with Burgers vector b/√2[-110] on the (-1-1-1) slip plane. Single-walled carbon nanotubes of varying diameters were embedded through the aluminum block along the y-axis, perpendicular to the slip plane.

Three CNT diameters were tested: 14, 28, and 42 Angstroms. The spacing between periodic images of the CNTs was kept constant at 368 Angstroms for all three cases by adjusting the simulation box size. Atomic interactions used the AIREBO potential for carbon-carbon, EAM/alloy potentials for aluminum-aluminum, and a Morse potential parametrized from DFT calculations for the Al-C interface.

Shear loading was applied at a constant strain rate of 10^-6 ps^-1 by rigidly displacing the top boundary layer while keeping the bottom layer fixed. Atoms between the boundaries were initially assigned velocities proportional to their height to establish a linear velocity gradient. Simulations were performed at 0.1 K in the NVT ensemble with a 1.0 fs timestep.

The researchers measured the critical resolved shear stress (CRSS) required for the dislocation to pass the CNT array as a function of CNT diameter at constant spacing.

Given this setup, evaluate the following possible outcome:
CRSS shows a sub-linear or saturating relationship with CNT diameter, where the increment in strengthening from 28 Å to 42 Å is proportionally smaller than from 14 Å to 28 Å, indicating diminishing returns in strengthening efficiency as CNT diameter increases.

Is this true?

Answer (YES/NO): YES